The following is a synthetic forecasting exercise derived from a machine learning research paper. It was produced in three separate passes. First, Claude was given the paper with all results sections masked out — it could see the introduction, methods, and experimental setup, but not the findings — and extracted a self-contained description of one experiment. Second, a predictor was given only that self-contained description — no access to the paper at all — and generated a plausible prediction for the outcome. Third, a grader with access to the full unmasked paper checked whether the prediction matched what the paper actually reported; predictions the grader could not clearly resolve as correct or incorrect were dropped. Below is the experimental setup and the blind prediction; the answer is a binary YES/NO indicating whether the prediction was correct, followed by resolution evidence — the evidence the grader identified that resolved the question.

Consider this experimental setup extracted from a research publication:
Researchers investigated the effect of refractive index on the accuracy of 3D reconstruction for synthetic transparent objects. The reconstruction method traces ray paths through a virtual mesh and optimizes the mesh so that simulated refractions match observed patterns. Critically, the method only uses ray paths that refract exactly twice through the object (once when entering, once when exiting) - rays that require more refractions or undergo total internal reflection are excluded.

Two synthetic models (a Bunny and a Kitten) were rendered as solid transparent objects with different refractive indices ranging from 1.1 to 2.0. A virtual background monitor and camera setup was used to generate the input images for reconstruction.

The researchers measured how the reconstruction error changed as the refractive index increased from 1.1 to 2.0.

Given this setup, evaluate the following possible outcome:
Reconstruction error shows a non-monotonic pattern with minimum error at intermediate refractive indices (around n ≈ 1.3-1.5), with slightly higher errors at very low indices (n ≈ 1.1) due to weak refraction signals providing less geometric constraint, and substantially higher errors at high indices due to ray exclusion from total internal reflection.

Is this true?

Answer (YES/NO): NO